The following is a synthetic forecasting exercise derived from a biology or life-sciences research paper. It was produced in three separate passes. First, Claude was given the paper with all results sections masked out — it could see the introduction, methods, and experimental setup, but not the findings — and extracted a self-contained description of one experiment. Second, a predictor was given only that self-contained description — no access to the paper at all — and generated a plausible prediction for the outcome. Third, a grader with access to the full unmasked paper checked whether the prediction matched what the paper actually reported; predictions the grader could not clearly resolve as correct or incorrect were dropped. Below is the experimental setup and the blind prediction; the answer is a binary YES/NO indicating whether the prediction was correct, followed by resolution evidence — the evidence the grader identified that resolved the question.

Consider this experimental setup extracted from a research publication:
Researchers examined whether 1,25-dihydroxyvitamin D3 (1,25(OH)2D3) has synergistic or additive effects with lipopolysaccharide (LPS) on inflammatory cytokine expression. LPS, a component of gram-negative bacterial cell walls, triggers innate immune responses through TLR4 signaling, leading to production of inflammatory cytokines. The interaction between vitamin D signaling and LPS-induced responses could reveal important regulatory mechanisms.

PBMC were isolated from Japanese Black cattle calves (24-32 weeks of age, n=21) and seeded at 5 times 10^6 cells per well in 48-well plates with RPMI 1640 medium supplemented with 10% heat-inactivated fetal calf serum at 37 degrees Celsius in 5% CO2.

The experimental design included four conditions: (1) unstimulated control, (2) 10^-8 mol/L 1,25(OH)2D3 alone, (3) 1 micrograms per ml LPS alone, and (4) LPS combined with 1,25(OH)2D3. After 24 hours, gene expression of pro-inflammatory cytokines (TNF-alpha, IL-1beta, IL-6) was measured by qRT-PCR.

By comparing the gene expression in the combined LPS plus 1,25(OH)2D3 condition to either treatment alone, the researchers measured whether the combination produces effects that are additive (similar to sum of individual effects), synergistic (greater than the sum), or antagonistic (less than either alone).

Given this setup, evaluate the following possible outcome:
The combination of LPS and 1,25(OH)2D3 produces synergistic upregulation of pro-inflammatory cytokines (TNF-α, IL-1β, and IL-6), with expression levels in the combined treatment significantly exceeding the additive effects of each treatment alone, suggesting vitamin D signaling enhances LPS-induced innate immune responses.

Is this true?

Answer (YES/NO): NO